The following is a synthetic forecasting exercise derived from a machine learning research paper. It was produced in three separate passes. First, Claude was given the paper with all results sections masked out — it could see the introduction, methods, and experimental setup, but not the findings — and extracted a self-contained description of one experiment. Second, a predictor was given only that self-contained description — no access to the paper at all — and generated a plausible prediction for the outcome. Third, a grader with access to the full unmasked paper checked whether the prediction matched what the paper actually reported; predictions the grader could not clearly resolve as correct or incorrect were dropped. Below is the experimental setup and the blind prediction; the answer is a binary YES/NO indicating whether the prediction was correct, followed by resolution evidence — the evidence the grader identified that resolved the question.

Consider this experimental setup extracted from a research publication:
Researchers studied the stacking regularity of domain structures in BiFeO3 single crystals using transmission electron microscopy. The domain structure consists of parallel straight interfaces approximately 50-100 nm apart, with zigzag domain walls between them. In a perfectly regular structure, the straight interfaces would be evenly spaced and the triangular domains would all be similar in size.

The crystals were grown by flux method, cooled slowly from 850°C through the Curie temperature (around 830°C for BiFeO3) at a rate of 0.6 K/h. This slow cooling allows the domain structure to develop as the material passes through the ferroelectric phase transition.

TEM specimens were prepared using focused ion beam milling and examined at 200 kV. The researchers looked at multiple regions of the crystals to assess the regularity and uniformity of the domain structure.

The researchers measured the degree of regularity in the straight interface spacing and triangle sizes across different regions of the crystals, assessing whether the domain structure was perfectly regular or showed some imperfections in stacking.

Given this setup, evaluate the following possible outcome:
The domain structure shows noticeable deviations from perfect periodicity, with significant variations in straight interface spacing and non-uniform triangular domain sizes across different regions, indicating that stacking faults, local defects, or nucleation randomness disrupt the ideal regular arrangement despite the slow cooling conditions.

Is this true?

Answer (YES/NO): YES